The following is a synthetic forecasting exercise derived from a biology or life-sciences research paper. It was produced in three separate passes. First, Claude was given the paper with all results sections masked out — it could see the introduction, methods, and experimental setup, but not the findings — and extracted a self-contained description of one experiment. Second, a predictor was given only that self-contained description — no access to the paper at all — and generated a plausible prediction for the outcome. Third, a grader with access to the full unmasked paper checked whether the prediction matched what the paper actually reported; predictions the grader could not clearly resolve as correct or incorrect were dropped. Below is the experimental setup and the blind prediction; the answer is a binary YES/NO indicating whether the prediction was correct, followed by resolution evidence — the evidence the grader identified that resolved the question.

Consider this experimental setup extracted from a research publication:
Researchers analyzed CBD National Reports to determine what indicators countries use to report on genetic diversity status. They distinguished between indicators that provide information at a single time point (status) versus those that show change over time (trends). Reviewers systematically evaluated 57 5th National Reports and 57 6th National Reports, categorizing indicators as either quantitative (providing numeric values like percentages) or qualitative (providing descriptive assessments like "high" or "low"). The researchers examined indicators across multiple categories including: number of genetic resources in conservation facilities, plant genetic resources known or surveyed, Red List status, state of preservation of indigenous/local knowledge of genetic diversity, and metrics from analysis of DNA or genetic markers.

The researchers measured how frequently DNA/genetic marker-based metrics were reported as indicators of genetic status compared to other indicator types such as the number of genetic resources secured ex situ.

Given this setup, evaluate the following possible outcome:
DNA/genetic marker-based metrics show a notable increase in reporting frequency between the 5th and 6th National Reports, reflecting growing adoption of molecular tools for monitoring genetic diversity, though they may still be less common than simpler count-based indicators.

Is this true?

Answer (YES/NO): NO